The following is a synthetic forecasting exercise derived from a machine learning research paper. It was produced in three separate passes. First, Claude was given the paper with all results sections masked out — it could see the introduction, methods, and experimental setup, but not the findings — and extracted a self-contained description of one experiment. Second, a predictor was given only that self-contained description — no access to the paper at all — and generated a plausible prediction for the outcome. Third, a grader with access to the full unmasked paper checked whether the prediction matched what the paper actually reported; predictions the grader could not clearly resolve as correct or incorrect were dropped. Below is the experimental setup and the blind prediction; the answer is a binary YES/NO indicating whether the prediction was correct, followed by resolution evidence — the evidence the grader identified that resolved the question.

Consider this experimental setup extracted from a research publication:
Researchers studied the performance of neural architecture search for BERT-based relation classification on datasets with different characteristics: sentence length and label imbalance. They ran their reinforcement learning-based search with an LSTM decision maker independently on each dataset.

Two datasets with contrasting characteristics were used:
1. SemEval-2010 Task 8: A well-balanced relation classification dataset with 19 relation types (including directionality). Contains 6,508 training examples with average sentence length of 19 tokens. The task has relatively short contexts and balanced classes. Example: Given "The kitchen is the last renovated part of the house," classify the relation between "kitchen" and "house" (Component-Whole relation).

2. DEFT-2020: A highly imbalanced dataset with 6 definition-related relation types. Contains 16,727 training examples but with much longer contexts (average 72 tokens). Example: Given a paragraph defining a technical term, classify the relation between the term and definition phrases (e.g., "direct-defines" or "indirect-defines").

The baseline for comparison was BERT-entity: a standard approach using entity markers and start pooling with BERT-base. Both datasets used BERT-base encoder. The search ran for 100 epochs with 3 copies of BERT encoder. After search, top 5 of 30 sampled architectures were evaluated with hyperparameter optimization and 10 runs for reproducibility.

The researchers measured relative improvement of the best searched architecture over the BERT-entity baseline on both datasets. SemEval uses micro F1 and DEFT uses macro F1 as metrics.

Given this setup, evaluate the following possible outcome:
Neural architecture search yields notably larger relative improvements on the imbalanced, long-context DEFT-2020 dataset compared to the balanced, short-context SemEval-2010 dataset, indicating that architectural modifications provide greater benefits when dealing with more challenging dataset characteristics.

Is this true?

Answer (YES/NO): YES